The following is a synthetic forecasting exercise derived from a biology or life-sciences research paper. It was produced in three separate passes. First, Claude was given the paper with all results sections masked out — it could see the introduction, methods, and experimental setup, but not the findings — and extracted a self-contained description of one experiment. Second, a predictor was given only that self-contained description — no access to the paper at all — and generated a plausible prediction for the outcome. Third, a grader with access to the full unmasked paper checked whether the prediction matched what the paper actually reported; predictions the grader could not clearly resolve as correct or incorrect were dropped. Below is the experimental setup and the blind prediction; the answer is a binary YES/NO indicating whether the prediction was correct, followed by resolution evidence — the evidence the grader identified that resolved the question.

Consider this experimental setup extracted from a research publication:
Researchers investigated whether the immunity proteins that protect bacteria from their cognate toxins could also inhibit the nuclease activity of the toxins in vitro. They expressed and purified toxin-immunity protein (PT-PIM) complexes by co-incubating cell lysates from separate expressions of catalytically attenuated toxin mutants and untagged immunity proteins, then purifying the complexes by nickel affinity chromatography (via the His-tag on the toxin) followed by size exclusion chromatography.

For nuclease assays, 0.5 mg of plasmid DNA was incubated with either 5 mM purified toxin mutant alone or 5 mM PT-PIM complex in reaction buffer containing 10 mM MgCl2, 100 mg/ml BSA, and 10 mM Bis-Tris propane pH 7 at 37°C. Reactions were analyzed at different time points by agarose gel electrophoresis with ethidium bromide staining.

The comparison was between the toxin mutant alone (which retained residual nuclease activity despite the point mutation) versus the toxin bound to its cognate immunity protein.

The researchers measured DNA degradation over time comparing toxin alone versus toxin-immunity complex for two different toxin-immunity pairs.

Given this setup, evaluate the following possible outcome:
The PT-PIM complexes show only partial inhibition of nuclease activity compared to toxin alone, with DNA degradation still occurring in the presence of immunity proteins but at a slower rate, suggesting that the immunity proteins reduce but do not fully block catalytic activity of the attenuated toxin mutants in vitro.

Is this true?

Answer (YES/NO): NO